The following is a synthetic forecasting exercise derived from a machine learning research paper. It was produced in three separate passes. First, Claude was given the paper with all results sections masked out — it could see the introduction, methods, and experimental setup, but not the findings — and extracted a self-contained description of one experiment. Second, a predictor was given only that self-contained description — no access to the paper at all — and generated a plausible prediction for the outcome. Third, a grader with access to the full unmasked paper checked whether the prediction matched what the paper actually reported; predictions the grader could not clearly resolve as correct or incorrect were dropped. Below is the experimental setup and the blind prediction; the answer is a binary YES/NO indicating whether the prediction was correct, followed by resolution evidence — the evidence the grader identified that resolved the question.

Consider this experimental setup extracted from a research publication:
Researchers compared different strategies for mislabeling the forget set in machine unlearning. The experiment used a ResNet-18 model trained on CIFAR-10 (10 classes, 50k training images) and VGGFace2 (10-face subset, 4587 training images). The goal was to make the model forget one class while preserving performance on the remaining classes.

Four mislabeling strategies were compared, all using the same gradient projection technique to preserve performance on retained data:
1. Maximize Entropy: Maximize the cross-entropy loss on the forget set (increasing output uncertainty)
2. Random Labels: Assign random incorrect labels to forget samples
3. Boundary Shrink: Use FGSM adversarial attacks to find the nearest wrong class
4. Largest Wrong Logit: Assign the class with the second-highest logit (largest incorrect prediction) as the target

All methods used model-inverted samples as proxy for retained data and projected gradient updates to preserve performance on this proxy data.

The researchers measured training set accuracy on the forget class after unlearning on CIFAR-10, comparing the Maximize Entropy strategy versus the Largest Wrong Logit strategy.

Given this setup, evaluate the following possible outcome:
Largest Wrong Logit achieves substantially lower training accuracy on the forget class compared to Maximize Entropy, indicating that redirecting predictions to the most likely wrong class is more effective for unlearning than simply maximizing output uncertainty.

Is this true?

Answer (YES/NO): YES